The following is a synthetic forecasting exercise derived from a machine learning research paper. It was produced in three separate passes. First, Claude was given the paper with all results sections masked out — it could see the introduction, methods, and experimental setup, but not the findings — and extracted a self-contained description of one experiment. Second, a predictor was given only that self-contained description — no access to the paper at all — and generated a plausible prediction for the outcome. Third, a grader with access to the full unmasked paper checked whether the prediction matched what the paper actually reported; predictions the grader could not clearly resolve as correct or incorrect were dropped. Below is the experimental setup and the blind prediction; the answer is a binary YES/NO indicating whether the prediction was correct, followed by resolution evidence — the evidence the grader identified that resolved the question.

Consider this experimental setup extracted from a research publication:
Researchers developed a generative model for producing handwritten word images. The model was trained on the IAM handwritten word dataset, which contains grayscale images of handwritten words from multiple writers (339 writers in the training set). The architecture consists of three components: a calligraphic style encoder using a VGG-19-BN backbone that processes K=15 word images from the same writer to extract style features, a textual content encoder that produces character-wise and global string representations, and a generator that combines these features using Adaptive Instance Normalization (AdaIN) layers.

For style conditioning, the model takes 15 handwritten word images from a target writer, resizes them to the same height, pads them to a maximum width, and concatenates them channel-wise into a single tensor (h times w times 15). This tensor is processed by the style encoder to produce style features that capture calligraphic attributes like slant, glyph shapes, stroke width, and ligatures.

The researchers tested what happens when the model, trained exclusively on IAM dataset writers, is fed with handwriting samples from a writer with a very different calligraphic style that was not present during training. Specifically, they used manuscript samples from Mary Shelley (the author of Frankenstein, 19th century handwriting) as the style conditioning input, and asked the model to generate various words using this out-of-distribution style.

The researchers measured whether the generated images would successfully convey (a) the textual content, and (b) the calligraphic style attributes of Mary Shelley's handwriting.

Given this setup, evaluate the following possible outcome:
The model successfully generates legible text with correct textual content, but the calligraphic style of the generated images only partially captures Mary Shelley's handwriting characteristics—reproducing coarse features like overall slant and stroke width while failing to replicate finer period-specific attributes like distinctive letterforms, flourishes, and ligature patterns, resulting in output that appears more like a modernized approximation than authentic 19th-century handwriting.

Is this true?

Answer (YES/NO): NO